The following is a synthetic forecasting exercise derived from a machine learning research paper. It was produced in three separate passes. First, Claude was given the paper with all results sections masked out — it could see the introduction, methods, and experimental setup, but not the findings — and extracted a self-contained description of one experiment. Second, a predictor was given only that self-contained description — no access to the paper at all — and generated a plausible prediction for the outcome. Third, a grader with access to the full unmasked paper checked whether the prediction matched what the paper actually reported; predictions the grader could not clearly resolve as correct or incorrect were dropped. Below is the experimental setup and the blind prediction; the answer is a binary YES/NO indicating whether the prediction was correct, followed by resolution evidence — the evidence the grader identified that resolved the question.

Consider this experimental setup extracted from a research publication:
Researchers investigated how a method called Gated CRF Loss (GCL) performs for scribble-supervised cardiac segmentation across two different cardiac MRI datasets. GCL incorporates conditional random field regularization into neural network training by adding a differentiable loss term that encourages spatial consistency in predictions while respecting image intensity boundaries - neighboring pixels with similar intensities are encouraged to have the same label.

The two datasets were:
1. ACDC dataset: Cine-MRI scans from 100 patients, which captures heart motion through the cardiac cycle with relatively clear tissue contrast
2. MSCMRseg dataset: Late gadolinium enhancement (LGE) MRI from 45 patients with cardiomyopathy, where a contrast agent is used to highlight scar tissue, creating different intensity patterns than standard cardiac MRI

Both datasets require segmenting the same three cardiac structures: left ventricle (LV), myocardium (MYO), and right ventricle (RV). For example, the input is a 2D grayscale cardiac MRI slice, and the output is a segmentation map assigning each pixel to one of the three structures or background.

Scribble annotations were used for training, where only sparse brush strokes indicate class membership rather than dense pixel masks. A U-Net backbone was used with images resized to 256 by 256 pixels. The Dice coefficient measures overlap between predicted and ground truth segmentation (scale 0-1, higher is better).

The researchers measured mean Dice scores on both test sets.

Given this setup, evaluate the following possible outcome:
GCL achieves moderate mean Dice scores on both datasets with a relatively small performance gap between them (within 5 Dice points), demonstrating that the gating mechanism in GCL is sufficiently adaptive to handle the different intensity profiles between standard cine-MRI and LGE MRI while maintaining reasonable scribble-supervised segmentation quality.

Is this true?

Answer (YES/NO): YES